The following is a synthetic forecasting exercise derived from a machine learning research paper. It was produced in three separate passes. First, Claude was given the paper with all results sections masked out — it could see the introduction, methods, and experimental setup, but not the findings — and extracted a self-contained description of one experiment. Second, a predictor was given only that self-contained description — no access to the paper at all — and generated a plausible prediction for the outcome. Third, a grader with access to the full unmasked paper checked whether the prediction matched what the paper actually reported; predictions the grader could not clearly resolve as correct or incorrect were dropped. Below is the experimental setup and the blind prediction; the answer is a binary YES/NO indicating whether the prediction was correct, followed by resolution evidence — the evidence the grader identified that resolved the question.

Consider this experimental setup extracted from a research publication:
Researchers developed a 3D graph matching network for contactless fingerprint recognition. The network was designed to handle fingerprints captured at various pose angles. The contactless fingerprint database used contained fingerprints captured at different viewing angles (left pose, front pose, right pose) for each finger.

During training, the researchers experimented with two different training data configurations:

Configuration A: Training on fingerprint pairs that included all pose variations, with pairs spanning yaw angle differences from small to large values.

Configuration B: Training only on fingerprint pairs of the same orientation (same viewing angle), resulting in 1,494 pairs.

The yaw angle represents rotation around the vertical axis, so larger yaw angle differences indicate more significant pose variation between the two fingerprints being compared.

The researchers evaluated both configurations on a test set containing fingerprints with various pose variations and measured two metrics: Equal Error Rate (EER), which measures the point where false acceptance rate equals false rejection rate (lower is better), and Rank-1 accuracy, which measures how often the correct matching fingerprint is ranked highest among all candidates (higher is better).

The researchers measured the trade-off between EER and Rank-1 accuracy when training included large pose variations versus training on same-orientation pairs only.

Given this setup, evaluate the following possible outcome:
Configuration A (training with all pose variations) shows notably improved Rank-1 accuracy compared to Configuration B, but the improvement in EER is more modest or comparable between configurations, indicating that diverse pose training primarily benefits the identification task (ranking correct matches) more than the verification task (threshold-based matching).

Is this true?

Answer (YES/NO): NO